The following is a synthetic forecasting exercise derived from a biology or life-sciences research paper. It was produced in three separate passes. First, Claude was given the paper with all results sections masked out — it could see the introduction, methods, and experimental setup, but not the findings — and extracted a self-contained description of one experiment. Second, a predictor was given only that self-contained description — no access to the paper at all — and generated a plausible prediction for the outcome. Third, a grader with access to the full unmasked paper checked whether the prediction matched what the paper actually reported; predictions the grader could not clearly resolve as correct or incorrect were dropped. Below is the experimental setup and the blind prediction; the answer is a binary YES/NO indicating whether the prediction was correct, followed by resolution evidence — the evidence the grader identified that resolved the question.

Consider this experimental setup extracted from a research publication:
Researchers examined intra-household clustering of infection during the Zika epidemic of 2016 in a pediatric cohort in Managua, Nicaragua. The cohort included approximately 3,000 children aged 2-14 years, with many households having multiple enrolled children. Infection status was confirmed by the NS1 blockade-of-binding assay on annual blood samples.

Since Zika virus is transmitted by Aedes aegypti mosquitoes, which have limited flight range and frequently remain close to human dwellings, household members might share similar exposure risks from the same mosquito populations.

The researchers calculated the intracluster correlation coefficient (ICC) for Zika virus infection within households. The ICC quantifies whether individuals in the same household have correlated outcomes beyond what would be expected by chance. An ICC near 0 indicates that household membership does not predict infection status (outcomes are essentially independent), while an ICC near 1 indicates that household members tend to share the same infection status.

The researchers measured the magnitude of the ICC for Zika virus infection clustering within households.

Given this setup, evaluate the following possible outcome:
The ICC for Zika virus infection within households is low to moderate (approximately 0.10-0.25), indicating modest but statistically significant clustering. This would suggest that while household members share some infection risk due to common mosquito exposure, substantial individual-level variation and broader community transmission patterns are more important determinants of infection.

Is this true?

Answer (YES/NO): NO